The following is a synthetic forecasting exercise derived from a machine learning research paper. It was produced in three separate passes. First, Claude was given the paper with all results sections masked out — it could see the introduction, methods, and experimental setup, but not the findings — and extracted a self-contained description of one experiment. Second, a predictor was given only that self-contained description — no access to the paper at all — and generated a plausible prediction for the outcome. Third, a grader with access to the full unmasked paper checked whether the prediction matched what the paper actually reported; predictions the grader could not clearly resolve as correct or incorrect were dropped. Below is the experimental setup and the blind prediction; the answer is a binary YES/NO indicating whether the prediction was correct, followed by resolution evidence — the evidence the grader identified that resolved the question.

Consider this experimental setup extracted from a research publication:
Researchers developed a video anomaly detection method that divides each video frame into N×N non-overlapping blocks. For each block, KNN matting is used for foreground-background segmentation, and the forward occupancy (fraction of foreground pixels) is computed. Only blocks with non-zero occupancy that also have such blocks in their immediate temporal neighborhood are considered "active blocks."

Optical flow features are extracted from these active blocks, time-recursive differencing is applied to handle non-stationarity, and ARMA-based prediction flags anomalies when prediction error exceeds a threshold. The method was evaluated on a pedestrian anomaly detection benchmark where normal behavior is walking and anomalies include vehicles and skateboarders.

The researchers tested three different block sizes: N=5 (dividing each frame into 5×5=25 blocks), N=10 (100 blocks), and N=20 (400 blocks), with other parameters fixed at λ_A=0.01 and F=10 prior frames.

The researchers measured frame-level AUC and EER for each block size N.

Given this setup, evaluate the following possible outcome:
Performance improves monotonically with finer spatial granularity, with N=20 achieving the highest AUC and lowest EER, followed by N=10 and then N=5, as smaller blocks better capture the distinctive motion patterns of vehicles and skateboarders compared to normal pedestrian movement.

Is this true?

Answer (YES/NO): NO